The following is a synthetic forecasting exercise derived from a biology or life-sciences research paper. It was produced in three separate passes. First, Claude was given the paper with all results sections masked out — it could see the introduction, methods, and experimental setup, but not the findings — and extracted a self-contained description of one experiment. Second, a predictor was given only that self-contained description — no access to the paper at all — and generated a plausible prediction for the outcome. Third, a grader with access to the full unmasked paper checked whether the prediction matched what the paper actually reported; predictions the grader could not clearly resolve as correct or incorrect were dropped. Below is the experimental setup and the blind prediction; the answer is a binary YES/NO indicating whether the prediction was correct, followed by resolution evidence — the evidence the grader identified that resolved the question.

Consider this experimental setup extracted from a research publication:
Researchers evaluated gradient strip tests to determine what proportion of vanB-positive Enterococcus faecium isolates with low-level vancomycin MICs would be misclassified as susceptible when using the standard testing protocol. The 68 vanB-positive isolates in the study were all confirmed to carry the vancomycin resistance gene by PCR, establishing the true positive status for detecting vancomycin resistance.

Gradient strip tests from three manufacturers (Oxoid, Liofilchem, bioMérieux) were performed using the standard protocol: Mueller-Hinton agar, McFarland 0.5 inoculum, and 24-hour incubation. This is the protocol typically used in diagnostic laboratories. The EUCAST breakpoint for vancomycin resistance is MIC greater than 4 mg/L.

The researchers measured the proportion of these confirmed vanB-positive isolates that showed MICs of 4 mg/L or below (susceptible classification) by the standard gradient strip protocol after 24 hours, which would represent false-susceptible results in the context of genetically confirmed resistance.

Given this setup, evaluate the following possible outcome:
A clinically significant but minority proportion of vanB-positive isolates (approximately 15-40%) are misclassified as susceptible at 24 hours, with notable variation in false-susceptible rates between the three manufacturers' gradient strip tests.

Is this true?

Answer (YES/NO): NO